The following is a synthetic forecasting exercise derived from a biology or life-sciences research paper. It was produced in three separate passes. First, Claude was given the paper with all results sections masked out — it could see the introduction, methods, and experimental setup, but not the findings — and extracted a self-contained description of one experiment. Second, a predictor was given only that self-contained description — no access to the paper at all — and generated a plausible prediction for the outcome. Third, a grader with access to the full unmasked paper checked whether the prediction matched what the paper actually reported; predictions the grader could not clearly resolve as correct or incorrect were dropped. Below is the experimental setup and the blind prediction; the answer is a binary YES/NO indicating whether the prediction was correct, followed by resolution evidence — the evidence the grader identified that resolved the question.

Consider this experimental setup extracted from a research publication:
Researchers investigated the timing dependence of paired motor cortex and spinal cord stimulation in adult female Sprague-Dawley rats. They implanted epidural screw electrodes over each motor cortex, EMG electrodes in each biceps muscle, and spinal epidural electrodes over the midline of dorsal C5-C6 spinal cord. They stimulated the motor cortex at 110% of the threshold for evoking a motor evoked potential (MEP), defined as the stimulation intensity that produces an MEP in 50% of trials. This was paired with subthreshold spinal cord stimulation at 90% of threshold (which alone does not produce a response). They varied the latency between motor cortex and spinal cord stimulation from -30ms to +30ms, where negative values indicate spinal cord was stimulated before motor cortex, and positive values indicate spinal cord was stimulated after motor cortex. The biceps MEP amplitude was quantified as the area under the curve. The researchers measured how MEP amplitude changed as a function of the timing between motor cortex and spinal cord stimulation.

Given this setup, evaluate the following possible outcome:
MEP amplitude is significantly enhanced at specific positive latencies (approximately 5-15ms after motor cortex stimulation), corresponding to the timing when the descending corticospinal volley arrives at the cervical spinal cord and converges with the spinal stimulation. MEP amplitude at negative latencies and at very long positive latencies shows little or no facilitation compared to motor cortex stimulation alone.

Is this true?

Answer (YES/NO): YES